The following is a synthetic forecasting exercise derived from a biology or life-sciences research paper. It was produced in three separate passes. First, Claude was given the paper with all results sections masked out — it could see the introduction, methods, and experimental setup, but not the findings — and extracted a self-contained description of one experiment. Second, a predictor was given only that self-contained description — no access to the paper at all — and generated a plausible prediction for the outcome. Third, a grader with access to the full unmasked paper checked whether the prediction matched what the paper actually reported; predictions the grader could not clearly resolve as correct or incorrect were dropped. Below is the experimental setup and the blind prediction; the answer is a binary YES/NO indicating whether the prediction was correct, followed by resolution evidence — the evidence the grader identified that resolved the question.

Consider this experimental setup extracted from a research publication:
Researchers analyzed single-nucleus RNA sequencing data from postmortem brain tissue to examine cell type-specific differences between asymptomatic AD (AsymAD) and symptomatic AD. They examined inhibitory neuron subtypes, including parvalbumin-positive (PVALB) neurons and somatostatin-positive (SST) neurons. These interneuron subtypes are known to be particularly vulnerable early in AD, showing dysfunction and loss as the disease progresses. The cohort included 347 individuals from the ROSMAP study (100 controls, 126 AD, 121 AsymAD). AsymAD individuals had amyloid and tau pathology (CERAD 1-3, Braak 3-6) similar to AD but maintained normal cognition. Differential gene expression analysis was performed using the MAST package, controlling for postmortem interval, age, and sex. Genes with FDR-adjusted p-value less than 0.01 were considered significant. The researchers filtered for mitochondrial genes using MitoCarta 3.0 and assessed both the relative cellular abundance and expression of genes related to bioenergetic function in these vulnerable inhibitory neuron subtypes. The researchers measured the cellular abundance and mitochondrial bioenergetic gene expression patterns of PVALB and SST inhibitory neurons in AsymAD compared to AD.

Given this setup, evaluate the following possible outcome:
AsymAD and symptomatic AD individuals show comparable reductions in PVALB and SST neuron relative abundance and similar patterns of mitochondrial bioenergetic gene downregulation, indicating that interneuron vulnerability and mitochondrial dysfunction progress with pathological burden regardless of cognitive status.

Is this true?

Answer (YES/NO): NO